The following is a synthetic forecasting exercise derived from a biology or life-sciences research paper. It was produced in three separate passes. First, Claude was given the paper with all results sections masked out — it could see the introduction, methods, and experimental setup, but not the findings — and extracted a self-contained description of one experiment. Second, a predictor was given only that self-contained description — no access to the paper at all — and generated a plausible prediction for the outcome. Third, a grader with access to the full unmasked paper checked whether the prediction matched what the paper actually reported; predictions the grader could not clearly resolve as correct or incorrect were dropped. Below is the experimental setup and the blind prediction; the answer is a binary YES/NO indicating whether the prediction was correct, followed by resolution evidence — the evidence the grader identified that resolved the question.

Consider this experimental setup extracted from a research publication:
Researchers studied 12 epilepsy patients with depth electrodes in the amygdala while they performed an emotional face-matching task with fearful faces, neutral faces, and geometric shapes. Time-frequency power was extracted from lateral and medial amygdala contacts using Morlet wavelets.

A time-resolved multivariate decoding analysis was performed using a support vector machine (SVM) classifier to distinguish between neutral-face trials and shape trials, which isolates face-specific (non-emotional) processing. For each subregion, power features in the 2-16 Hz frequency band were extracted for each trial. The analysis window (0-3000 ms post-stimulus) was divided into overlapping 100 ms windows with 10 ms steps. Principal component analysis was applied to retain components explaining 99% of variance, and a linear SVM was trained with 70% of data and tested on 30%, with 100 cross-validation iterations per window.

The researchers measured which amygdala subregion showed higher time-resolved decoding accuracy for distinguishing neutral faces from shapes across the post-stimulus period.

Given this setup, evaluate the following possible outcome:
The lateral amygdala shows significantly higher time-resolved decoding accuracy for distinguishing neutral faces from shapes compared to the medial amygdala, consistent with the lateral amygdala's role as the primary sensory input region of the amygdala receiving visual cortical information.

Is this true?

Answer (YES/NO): NO